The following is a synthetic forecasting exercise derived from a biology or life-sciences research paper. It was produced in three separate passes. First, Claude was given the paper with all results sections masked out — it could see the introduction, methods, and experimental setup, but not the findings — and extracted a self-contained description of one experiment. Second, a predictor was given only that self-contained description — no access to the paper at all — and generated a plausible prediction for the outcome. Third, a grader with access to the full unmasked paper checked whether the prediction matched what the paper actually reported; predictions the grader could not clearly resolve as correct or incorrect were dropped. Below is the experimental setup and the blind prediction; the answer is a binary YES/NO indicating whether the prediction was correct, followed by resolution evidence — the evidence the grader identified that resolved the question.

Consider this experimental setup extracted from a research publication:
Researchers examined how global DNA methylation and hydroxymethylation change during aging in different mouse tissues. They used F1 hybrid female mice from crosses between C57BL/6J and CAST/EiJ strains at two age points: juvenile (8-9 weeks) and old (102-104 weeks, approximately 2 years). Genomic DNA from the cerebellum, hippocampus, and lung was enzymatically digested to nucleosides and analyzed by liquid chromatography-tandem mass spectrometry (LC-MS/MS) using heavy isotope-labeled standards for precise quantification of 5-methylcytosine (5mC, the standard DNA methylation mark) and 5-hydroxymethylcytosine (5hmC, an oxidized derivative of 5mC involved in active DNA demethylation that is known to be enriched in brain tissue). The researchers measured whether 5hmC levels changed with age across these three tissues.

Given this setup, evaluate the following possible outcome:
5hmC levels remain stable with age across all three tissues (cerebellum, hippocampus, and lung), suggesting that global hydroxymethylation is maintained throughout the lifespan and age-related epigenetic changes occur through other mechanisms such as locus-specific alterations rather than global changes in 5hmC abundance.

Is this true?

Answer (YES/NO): NO